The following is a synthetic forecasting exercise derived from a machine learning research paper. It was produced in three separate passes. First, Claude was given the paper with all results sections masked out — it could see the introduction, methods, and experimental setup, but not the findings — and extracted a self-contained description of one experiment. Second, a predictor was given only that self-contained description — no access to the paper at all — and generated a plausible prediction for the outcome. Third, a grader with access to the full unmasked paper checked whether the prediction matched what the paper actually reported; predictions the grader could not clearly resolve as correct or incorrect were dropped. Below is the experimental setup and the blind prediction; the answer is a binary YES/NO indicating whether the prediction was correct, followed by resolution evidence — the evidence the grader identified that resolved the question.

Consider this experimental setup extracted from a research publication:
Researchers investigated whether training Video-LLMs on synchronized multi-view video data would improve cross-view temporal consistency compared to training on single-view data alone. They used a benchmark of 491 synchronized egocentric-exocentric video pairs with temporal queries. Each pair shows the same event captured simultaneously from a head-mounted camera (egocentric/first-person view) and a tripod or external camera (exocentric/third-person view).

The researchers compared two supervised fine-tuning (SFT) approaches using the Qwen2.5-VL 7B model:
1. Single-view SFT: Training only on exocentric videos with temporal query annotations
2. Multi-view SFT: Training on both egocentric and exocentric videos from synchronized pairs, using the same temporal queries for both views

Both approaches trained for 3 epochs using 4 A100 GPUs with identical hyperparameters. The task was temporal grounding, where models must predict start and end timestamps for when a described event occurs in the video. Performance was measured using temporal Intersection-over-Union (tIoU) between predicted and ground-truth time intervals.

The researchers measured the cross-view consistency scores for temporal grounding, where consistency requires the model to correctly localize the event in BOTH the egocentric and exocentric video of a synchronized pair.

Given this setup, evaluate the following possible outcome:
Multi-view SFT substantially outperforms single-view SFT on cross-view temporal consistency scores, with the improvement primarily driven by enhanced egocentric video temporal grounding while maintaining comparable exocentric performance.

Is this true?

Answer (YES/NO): NO